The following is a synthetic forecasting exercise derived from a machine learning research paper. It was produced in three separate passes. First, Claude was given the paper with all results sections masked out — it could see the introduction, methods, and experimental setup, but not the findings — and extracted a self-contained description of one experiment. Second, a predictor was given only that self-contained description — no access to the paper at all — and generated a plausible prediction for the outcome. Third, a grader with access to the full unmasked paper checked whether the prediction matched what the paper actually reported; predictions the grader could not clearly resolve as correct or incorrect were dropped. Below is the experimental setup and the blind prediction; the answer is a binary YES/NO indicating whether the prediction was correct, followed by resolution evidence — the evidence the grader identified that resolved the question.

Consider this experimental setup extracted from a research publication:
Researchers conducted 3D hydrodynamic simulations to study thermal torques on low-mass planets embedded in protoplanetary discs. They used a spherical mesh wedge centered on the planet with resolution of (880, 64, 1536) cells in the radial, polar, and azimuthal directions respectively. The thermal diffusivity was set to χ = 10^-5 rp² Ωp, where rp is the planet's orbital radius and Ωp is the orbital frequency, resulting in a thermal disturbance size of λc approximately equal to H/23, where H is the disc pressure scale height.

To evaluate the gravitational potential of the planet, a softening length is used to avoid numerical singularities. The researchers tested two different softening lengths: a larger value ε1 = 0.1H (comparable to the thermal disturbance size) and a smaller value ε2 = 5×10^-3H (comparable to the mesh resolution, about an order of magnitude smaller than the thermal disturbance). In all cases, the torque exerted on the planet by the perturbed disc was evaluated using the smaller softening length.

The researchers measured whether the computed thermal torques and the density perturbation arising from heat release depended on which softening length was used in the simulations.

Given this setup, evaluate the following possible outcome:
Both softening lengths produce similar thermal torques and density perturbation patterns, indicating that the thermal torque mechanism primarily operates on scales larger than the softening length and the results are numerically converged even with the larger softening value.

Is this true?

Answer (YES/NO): YES